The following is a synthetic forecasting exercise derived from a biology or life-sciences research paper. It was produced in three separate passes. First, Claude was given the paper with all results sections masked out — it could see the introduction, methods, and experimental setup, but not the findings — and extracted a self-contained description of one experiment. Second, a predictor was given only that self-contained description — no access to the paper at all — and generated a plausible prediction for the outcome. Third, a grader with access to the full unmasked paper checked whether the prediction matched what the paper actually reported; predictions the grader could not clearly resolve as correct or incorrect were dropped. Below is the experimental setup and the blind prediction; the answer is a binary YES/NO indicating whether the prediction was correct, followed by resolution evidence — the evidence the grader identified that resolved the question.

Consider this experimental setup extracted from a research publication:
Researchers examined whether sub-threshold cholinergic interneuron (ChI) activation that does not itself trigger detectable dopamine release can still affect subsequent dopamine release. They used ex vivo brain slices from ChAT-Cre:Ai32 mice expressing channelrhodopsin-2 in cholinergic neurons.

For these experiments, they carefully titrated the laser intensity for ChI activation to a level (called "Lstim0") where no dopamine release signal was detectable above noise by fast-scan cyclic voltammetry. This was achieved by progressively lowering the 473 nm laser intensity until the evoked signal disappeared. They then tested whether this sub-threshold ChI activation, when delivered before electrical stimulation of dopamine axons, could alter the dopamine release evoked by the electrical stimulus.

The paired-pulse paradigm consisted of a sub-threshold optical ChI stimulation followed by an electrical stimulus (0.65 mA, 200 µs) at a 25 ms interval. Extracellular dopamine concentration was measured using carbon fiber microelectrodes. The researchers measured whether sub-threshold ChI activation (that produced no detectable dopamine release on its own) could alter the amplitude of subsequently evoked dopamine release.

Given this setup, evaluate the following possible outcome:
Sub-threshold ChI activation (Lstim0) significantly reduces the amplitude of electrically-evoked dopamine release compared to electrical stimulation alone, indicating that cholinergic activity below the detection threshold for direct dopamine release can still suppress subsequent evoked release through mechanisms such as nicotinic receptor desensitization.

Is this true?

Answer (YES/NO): YES